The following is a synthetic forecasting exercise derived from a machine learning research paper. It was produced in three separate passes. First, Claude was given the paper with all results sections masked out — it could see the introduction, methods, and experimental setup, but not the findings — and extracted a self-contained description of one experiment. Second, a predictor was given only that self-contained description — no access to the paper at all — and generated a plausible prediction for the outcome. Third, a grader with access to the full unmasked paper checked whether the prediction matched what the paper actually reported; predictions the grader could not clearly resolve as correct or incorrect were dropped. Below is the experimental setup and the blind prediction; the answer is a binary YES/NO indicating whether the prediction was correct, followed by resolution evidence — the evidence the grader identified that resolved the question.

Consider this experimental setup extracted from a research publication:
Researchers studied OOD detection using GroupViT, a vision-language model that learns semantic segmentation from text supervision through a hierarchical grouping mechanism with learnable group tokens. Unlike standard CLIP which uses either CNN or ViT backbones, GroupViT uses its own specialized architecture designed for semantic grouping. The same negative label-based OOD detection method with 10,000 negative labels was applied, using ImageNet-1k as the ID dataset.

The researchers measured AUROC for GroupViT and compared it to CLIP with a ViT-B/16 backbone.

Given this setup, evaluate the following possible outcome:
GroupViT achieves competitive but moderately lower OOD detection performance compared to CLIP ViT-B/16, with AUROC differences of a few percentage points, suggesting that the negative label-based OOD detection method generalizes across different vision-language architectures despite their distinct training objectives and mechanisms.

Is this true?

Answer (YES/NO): YES